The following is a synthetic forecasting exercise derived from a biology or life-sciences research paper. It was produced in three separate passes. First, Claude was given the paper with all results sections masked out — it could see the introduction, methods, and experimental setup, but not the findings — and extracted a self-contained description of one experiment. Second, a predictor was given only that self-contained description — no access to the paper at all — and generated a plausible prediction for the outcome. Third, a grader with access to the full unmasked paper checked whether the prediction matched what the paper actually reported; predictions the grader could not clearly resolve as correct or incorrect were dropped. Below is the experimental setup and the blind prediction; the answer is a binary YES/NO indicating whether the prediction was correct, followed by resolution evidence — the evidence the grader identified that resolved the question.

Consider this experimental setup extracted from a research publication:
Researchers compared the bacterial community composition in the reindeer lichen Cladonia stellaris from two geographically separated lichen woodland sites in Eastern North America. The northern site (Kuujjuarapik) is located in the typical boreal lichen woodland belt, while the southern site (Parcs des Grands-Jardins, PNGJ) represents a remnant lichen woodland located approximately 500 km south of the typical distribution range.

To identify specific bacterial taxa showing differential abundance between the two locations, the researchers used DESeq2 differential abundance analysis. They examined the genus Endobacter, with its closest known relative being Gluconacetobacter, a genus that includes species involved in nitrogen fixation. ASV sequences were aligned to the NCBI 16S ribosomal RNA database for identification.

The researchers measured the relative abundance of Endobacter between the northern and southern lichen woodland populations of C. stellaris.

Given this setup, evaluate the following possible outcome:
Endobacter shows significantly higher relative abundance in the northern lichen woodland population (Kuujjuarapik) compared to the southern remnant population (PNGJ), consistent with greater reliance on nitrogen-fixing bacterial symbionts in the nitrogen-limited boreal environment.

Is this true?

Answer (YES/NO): NO